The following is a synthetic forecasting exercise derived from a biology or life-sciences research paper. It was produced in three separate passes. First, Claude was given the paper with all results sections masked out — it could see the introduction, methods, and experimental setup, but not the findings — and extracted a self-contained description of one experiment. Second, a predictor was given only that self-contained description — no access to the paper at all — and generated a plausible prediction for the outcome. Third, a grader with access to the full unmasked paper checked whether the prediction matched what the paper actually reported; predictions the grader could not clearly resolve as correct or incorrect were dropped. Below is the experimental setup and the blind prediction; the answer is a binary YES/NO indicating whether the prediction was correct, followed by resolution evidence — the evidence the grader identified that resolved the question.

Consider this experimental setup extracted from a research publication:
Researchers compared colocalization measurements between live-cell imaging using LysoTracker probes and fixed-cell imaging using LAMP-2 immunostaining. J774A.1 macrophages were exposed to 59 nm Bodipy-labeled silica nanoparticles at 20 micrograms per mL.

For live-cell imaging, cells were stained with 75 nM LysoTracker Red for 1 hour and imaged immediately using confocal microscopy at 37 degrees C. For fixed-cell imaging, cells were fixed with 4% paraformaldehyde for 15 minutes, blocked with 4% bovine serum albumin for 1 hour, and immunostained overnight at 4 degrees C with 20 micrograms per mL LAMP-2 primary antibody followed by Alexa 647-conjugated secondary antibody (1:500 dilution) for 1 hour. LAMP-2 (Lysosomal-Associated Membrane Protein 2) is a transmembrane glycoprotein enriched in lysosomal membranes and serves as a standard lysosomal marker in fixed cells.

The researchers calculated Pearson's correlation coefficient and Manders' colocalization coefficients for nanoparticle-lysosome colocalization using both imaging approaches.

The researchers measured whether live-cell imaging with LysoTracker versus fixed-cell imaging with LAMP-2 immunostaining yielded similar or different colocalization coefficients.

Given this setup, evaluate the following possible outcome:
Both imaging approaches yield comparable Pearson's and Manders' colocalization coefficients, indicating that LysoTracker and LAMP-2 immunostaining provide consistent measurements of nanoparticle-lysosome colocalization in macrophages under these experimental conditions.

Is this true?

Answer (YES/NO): NO